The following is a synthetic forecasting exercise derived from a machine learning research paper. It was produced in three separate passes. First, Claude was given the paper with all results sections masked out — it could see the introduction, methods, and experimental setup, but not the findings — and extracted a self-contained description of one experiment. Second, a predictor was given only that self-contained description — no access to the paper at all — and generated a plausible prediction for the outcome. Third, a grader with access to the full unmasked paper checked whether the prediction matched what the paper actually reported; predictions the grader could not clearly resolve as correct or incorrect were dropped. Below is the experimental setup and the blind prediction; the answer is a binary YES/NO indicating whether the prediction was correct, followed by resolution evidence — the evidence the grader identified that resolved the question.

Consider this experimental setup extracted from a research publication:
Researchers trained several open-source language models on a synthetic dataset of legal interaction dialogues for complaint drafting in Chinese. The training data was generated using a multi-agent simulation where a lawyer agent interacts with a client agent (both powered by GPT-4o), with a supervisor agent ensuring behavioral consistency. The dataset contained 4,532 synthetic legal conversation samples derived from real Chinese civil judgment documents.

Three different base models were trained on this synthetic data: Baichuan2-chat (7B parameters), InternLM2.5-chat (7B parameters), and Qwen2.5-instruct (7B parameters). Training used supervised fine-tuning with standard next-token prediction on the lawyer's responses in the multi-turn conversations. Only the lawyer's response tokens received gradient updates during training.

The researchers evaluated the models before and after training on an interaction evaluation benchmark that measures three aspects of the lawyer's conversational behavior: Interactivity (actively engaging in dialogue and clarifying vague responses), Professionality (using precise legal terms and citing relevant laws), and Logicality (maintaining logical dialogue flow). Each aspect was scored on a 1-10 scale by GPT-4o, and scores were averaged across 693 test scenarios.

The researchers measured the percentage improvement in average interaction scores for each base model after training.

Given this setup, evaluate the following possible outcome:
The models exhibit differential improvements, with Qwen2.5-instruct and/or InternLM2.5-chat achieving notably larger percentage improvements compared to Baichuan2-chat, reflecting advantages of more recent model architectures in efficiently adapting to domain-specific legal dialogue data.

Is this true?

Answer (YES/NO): NO